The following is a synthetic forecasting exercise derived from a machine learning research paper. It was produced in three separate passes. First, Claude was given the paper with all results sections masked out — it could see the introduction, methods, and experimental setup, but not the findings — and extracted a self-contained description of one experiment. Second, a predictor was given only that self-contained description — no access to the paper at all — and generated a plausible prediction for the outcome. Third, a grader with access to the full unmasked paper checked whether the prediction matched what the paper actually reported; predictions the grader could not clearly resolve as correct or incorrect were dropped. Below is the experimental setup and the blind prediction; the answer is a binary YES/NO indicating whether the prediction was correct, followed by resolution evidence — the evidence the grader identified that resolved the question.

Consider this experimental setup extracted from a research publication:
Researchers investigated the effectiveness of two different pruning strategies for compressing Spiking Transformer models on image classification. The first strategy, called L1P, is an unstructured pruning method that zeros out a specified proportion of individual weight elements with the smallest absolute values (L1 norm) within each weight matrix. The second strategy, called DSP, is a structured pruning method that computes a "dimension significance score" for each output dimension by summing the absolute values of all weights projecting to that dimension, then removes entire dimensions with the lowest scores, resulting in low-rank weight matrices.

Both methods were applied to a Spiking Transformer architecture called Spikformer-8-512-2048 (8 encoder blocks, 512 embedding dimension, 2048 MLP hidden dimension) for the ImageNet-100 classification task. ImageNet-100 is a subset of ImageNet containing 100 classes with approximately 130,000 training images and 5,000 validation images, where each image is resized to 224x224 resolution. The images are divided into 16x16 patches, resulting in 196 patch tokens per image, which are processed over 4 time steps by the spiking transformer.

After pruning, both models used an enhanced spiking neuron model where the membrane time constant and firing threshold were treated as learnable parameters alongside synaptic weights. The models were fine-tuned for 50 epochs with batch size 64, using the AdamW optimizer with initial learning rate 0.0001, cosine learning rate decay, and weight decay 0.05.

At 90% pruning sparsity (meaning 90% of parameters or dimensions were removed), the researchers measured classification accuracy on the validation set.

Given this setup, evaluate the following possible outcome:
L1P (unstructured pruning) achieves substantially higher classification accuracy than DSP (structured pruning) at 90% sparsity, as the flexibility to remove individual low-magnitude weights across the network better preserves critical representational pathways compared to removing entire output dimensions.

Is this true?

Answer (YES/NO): NO